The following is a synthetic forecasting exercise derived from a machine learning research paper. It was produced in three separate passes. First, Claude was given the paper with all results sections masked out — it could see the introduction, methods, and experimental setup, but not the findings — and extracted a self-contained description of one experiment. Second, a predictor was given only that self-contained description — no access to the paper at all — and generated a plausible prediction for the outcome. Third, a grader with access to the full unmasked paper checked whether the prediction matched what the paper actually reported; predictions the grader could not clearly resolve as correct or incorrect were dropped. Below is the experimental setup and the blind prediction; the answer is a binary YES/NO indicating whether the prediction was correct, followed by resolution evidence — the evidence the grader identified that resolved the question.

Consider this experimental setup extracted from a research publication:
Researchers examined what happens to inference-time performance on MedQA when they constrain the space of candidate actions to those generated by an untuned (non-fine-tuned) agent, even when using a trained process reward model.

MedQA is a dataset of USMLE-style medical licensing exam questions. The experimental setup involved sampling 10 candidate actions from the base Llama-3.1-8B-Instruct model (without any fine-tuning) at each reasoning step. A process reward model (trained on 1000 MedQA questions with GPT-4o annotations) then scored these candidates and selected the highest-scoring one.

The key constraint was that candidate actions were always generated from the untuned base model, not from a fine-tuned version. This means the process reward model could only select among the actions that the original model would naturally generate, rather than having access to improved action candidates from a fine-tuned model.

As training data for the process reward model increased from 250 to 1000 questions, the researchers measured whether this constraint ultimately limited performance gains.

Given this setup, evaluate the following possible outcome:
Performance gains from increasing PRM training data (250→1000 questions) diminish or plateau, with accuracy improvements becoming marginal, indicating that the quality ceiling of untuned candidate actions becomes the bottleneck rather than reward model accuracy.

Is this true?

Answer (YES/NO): NO